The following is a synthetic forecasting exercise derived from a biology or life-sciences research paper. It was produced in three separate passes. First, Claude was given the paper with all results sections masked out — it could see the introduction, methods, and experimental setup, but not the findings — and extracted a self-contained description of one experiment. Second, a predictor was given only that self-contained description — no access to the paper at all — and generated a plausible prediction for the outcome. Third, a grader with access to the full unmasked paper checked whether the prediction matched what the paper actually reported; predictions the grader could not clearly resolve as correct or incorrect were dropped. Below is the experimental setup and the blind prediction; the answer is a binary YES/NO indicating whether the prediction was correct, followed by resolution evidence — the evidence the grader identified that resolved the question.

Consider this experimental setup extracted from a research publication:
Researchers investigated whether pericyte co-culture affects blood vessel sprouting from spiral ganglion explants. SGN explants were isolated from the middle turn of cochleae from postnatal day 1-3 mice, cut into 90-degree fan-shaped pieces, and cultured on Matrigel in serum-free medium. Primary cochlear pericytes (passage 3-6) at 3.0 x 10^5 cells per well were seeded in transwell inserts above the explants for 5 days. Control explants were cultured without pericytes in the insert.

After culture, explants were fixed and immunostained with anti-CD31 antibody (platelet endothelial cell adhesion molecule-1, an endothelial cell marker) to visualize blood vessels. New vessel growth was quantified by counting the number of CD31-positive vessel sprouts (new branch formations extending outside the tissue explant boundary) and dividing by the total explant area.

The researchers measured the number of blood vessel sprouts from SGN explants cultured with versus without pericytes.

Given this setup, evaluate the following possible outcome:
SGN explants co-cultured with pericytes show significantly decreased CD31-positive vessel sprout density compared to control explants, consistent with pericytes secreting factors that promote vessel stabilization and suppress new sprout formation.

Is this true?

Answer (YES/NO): NO